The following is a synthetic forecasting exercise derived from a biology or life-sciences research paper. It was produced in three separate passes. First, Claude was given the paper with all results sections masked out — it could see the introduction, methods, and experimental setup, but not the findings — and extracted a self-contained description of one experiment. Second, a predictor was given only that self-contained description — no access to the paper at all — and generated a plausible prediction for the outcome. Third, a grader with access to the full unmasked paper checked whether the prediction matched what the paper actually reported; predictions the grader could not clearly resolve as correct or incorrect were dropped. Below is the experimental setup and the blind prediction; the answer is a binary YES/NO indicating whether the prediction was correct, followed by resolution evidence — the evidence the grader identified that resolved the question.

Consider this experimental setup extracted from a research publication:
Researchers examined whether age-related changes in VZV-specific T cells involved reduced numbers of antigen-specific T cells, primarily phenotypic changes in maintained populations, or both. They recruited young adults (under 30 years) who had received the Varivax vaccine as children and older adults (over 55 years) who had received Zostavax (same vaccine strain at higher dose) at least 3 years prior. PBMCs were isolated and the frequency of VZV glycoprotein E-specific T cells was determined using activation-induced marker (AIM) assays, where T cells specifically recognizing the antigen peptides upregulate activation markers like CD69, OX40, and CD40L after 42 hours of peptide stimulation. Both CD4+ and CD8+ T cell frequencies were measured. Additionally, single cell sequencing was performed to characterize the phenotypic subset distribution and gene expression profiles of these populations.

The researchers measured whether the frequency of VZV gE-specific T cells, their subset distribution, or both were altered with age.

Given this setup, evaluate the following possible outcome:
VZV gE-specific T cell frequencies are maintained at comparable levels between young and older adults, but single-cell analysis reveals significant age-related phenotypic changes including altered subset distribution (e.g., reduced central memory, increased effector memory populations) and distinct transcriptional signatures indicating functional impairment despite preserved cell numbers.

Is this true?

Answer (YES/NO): NO